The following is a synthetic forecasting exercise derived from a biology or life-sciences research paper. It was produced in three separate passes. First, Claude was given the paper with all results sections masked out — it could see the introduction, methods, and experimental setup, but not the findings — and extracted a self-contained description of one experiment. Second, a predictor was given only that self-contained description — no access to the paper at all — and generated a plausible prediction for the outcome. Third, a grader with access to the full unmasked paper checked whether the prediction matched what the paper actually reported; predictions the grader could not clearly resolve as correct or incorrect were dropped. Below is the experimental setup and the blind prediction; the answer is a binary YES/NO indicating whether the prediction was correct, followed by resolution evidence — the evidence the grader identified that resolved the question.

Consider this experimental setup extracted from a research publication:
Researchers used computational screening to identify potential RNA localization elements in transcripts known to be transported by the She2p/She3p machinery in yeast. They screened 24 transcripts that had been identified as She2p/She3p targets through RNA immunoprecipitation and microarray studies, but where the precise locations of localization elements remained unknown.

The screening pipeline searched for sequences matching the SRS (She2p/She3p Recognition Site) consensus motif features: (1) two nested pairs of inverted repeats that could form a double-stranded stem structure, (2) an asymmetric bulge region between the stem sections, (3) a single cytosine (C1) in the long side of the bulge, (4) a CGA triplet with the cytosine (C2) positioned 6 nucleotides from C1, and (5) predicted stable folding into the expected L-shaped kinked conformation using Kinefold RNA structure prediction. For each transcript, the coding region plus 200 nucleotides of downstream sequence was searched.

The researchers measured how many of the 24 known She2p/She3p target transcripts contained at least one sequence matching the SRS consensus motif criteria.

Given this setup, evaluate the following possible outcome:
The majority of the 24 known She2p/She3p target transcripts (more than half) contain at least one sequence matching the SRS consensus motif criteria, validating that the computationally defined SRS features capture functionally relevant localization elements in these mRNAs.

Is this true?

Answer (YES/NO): YES